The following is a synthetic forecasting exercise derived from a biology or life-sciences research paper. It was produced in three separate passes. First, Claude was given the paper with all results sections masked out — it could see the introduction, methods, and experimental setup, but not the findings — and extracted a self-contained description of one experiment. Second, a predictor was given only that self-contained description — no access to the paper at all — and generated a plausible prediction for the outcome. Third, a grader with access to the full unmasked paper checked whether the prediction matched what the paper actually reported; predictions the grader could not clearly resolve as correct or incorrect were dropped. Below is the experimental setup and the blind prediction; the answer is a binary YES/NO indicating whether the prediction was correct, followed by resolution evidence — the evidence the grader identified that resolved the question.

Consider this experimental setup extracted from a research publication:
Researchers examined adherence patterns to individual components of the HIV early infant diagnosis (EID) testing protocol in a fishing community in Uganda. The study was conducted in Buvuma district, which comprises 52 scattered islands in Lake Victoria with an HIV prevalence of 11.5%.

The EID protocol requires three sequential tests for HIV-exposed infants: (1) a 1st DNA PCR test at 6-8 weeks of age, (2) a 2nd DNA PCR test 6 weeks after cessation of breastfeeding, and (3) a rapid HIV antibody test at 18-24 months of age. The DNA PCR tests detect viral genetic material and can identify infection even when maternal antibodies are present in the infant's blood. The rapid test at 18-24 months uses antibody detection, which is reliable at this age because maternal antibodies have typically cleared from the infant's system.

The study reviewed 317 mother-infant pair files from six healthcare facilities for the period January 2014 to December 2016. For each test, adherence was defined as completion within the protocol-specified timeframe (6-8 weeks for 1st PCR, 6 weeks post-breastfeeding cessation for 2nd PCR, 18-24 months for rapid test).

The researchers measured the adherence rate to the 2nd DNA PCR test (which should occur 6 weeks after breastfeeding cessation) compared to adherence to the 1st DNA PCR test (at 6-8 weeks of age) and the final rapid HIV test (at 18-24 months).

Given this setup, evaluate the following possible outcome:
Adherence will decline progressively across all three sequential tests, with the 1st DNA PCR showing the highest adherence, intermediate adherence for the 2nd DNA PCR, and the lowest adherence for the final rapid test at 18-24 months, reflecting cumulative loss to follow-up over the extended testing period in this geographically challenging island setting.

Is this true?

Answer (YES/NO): NO